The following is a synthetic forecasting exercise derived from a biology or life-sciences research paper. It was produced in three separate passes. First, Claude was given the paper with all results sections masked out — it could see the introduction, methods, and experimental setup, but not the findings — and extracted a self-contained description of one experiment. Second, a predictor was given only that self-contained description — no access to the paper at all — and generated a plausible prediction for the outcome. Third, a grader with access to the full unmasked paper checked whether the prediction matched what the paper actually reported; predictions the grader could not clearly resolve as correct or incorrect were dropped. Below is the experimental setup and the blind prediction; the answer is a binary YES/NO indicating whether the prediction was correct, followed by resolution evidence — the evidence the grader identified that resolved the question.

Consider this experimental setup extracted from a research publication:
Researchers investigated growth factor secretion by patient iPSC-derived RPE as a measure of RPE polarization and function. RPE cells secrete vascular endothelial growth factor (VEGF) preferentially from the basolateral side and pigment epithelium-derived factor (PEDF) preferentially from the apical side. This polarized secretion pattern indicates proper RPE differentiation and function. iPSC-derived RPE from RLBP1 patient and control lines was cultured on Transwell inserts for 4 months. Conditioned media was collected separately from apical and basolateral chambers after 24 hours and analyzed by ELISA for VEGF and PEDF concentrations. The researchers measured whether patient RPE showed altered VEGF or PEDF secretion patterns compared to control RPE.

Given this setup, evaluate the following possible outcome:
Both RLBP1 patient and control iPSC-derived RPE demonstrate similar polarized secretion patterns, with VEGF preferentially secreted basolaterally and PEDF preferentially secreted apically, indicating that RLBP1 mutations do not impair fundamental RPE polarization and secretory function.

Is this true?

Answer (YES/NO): NO